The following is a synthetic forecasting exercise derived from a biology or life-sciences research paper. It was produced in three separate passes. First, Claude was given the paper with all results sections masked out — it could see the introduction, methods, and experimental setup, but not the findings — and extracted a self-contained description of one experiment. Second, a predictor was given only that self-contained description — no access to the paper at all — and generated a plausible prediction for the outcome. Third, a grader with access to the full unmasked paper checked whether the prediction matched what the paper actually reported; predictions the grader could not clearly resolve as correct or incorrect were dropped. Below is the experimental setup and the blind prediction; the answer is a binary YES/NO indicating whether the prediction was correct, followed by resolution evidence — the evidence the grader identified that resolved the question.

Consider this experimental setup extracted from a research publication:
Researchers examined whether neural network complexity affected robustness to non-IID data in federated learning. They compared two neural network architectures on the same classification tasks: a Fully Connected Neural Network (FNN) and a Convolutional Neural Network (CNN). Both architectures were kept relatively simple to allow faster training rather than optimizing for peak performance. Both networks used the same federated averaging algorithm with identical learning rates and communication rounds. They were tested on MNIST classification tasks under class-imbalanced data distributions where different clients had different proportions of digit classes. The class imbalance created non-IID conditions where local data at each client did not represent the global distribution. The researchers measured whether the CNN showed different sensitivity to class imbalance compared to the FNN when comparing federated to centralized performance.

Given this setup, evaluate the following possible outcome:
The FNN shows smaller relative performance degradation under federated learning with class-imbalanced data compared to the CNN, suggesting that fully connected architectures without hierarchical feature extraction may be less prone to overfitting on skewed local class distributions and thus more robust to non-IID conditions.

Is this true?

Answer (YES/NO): NO